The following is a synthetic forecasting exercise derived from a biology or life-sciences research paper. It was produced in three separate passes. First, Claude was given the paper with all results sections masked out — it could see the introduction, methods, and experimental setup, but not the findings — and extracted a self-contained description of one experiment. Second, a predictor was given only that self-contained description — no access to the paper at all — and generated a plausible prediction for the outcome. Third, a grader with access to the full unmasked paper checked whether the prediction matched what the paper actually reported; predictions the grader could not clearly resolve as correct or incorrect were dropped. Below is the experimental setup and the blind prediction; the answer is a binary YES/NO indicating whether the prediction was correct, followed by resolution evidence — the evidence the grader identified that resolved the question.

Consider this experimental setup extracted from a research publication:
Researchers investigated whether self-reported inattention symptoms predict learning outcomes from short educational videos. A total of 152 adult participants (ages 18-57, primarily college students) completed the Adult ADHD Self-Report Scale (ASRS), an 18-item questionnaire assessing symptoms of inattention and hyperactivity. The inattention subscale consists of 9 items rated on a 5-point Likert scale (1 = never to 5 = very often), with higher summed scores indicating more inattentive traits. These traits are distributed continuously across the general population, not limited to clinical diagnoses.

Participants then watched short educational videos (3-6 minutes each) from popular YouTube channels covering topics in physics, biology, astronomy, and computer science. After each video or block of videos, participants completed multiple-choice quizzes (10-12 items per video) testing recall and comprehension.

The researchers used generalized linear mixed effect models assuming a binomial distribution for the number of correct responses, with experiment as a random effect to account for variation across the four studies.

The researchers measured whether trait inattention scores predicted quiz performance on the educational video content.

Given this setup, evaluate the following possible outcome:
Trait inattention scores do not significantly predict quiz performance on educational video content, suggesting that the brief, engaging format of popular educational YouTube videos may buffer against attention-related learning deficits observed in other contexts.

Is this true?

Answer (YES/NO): YES